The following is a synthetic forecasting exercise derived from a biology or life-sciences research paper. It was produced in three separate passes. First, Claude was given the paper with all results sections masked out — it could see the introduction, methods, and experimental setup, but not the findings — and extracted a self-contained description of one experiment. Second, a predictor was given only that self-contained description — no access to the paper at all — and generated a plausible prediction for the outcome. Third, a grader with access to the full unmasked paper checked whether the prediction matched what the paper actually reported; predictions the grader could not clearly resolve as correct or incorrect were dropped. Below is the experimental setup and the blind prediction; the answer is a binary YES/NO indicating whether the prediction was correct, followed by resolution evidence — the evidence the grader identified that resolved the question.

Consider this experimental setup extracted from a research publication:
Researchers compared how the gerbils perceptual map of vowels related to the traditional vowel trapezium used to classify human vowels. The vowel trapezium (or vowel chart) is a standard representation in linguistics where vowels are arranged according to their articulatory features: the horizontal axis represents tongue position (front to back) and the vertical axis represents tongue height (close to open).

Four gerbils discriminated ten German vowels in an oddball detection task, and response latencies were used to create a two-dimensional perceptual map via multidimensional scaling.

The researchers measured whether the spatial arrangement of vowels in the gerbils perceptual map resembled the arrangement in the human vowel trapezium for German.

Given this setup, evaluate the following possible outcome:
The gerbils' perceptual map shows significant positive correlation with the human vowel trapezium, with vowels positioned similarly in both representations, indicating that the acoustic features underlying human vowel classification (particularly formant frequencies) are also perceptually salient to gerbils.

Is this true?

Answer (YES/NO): YES